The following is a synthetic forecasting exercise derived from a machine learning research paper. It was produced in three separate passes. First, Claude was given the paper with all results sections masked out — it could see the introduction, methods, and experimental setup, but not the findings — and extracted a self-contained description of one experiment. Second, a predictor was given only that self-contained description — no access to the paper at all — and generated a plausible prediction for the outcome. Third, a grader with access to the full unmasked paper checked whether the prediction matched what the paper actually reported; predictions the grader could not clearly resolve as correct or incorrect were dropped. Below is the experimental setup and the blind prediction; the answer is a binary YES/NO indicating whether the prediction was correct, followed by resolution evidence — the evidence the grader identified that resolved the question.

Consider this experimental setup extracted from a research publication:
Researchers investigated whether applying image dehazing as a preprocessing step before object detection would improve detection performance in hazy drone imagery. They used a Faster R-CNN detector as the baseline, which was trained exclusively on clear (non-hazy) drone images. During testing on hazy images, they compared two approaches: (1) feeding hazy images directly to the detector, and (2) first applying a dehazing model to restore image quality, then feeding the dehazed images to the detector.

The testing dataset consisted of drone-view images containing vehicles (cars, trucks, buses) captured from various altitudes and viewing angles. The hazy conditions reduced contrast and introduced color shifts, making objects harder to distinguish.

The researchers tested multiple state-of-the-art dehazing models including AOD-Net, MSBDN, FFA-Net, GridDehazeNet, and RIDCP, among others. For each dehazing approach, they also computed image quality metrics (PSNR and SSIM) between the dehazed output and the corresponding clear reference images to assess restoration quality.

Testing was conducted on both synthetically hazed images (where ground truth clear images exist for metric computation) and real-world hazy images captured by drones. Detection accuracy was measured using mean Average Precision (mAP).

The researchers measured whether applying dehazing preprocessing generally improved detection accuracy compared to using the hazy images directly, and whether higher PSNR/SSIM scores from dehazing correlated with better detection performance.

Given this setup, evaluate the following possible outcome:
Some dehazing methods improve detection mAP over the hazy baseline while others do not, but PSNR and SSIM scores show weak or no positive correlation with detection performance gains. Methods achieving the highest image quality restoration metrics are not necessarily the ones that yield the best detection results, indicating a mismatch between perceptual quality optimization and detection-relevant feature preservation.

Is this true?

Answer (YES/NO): YES